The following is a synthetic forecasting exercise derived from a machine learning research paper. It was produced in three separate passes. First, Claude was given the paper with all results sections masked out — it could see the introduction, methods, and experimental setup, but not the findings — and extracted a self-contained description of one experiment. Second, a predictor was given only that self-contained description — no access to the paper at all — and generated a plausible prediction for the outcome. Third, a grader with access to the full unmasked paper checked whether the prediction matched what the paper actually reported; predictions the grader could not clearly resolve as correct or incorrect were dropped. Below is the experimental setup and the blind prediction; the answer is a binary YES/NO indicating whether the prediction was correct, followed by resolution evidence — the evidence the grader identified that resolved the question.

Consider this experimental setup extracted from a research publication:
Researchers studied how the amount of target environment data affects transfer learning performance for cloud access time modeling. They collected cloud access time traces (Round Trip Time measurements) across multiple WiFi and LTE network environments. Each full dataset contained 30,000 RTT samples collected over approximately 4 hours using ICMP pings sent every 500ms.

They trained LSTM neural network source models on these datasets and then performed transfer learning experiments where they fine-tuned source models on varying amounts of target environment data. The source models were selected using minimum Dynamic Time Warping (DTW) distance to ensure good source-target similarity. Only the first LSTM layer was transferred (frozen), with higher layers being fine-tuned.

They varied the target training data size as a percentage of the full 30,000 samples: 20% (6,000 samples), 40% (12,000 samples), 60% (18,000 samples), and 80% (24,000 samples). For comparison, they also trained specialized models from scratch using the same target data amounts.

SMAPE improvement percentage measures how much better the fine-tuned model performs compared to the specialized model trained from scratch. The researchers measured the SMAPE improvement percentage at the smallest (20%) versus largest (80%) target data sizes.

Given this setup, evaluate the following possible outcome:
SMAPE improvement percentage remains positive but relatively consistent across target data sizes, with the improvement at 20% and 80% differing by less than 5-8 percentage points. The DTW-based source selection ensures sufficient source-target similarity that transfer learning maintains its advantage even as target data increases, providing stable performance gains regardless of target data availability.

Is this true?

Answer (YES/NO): NO